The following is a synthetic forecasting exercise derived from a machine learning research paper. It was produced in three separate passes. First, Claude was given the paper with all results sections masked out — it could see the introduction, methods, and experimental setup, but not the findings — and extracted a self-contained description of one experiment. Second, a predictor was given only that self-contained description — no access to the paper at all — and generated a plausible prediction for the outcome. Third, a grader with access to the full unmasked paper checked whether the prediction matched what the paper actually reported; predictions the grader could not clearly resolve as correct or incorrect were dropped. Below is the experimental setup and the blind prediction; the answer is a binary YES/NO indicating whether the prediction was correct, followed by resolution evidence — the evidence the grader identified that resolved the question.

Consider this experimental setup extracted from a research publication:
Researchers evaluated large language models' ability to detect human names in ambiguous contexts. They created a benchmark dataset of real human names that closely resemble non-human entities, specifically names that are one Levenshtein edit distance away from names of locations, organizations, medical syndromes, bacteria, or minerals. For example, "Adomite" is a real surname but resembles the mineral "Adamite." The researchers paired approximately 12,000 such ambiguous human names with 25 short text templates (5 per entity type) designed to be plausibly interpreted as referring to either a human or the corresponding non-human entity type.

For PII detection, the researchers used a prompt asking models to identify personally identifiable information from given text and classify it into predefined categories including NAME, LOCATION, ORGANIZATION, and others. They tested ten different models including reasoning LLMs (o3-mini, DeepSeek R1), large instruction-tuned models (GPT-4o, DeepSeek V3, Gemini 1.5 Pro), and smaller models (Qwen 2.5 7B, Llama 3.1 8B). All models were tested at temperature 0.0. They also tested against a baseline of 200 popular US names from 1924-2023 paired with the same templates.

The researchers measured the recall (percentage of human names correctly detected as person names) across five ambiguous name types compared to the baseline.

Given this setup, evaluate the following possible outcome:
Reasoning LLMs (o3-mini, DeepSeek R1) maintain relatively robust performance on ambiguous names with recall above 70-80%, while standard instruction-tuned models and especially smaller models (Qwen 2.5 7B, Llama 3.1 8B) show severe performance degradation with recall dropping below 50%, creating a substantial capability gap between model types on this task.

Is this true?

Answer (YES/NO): NO